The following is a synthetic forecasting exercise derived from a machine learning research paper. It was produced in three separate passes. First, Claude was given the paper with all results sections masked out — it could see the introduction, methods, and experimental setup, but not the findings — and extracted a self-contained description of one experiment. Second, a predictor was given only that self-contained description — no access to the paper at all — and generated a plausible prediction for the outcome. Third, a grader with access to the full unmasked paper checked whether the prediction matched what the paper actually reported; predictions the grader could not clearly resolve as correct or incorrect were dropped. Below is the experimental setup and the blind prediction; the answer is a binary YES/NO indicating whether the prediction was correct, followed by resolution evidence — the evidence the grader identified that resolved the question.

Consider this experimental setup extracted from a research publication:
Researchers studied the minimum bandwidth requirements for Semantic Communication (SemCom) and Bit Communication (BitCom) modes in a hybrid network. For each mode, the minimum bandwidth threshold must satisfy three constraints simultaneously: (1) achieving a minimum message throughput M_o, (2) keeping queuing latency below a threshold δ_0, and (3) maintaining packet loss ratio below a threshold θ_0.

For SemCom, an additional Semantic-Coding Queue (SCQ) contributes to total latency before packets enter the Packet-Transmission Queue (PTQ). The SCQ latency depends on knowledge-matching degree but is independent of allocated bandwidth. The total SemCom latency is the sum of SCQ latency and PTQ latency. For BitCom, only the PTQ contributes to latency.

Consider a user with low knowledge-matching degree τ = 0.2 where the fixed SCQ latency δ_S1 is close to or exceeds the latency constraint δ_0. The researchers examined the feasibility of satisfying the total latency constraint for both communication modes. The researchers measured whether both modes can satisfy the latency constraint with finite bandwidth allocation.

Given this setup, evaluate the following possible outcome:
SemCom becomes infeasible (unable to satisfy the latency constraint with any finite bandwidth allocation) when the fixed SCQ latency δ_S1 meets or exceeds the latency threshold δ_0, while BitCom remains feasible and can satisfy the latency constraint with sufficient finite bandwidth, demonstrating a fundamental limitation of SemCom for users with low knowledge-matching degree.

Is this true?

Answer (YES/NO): YES